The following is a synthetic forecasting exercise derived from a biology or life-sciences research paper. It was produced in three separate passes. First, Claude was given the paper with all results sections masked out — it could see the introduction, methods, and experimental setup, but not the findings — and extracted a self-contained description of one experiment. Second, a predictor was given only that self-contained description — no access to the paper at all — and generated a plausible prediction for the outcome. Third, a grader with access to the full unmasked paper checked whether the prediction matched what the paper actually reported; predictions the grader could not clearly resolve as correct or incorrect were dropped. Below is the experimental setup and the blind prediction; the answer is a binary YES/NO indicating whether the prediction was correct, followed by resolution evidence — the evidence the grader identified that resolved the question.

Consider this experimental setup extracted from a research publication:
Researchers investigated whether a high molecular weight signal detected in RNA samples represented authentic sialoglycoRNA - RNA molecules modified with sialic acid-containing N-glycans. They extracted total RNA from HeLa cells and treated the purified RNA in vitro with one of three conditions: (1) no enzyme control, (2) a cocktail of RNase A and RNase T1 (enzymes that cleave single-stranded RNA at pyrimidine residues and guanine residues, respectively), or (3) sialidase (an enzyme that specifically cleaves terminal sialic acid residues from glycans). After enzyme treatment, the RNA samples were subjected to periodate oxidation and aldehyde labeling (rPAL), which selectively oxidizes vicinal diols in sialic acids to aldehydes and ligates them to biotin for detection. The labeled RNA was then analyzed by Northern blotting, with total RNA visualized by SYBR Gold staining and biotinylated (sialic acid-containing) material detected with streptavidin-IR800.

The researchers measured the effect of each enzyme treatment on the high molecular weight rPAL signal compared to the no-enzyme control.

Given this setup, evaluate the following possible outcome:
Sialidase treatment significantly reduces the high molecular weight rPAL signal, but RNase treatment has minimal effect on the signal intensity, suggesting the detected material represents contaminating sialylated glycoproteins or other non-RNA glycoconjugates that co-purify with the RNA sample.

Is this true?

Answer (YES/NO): NO